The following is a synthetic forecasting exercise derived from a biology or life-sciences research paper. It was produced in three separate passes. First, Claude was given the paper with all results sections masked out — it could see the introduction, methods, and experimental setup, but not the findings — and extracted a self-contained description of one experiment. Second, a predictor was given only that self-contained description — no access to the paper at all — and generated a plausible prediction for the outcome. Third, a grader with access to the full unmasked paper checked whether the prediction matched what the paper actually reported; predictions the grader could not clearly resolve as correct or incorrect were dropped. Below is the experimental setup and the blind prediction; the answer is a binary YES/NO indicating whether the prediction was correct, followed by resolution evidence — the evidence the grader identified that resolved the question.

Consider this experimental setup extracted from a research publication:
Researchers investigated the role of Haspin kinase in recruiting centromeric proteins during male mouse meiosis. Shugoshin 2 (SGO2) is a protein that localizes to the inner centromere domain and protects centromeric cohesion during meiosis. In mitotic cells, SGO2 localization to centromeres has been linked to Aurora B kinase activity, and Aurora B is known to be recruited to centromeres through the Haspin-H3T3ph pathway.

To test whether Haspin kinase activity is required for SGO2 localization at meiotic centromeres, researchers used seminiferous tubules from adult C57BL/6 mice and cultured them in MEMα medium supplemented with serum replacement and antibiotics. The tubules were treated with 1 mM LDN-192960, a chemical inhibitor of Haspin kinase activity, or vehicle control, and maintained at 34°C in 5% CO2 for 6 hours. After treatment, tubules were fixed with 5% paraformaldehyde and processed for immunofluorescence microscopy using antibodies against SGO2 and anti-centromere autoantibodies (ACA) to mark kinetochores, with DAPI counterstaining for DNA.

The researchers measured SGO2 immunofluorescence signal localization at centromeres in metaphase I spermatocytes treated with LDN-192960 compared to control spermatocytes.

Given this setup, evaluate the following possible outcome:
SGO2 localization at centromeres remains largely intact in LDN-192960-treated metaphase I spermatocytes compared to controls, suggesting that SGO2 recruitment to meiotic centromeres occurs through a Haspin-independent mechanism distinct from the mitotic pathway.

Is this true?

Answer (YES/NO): YES